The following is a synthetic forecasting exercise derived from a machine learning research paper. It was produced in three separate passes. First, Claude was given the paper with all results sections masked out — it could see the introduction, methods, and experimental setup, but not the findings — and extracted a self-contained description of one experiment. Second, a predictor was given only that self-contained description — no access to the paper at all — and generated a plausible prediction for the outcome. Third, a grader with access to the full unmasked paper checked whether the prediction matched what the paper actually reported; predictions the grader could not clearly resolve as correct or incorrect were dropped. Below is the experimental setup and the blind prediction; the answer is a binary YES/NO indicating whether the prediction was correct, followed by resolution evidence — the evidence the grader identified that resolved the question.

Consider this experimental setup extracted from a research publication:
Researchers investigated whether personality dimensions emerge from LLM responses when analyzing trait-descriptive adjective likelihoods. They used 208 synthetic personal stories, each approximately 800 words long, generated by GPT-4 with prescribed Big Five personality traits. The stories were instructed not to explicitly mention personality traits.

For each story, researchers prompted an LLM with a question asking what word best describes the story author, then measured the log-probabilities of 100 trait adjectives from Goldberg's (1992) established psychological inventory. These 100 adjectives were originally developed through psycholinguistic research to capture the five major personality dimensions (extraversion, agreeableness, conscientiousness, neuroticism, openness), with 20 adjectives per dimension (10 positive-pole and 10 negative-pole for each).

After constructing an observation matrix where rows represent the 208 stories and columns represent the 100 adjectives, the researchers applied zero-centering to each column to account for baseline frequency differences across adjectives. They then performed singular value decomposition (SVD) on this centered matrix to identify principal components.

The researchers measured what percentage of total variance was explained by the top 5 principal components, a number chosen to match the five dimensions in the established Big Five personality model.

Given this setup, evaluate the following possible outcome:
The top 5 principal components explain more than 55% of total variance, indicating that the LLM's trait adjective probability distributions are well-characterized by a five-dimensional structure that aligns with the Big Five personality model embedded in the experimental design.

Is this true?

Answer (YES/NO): YES